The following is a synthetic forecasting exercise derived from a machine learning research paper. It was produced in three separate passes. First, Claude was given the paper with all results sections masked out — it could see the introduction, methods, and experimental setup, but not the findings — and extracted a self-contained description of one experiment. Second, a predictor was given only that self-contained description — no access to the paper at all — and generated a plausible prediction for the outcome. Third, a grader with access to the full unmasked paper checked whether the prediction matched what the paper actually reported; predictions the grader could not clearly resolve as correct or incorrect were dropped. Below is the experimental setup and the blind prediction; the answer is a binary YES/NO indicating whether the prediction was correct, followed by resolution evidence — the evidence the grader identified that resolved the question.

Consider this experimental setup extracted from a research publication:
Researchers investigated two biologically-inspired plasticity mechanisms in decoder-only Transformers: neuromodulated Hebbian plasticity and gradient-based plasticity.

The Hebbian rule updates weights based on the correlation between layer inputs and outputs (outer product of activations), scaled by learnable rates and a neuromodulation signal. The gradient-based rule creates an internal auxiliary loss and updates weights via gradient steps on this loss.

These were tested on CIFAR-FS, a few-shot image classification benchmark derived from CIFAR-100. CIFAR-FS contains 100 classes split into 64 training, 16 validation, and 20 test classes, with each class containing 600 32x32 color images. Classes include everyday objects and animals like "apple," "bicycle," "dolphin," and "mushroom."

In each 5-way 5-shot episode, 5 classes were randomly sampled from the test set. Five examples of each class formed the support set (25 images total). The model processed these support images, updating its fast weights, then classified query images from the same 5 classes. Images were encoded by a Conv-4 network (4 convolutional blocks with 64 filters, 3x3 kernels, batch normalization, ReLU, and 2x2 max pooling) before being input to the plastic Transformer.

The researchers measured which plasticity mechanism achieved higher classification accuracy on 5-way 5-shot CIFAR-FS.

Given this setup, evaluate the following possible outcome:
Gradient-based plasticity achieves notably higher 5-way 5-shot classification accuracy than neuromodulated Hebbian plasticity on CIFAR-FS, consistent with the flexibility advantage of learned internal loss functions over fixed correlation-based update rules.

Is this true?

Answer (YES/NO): NO